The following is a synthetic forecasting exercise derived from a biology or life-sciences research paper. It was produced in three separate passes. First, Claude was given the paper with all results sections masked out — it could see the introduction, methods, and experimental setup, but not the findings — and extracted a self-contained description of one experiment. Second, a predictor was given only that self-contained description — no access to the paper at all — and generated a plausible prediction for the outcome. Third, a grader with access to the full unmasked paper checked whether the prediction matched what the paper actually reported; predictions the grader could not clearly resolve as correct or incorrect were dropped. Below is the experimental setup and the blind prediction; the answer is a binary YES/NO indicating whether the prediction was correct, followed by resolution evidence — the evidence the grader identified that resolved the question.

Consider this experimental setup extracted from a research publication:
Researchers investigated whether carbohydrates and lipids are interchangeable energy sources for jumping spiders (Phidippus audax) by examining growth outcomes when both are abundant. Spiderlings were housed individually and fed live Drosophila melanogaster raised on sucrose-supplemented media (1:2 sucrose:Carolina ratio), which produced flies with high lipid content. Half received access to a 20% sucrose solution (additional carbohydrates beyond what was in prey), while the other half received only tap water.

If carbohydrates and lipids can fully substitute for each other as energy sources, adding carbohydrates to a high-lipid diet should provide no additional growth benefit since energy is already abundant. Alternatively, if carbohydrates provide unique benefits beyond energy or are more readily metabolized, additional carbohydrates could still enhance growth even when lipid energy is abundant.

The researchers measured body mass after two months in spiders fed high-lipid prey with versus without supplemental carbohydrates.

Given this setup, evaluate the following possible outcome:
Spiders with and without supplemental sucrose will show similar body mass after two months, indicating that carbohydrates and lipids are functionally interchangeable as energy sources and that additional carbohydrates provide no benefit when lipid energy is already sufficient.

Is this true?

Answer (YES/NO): YES